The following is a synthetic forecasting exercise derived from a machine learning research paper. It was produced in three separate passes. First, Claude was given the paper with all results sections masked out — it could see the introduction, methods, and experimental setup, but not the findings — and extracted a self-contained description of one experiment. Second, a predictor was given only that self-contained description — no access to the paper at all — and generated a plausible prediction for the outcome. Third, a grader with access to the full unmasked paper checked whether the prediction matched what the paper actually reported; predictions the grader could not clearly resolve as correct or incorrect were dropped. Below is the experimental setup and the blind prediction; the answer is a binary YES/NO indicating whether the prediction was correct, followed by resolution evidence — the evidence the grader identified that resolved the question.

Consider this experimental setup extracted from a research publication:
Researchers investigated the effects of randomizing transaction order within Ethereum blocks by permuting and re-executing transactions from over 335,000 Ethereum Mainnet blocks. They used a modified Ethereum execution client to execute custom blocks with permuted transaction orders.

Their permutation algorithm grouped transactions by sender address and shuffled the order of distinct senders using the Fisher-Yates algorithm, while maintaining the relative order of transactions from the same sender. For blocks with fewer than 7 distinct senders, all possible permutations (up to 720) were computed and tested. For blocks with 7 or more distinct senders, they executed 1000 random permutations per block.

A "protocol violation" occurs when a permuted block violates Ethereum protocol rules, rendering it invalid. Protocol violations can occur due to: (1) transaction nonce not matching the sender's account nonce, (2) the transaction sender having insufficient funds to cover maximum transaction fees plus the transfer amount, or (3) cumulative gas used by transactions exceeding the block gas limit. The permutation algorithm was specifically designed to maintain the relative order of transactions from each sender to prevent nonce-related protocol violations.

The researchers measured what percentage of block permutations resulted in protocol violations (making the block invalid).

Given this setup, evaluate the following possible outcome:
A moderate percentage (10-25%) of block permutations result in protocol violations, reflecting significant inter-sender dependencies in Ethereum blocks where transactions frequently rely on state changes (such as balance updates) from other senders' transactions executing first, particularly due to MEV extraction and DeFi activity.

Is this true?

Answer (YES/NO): YES